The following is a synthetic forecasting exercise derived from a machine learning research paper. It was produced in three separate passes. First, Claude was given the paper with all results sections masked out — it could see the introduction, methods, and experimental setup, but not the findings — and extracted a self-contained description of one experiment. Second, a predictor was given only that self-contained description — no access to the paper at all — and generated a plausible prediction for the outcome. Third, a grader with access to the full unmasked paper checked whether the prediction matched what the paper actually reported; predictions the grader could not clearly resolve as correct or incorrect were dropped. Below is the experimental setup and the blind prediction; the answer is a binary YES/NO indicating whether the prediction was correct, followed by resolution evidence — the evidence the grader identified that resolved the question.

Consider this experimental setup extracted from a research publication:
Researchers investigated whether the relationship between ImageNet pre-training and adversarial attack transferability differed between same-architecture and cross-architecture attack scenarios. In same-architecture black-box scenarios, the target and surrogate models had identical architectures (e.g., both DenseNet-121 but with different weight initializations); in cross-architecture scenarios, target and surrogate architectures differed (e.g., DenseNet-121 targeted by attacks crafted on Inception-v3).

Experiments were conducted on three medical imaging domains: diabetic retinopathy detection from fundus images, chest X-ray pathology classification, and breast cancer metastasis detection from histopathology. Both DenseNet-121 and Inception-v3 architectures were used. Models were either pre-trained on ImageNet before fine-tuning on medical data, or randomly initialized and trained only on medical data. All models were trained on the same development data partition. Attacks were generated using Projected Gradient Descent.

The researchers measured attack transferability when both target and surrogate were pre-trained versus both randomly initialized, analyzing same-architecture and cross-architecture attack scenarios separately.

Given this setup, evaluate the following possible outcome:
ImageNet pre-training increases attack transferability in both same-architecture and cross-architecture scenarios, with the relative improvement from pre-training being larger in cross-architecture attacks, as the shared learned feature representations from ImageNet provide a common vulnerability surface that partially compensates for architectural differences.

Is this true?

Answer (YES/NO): NO